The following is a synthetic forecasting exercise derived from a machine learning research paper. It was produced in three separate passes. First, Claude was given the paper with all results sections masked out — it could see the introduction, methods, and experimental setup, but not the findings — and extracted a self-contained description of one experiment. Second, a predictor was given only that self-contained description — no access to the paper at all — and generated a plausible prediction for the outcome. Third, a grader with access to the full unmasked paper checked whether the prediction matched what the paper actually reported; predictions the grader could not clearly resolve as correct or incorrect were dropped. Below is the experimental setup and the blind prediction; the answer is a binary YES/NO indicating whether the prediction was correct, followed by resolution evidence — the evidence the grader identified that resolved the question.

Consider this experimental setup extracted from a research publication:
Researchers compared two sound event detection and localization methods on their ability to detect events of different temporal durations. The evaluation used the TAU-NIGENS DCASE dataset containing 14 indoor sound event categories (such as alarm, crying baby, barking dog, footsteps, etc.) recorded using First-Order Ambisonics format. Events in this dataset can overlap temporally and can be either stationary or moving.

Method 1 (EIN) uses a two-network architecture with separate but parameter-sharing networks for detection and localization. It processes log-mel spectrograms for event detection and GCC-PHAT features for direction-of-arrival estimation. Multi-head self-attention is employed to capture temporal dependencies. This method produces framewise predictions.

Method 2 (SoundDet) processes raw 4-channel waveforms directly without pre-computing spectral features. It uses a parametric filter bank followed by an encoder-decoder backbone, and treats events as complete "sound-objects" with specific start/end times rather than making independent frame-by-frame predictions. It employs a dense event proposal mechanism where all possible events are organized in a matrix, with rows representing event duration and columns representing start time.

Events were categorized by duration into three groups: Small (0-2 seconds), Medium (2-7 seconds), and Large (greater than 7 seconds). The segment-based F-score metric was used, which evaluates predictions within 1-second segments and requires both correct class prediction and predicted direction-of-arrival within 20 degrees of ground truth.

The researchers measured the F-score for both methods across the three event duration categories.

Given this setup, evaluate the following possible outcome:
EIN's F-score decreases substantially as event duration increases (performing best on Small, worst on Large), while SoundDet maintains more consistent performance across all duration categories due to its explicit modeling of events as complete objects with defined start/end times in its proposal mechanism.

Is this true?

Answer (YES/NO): NO